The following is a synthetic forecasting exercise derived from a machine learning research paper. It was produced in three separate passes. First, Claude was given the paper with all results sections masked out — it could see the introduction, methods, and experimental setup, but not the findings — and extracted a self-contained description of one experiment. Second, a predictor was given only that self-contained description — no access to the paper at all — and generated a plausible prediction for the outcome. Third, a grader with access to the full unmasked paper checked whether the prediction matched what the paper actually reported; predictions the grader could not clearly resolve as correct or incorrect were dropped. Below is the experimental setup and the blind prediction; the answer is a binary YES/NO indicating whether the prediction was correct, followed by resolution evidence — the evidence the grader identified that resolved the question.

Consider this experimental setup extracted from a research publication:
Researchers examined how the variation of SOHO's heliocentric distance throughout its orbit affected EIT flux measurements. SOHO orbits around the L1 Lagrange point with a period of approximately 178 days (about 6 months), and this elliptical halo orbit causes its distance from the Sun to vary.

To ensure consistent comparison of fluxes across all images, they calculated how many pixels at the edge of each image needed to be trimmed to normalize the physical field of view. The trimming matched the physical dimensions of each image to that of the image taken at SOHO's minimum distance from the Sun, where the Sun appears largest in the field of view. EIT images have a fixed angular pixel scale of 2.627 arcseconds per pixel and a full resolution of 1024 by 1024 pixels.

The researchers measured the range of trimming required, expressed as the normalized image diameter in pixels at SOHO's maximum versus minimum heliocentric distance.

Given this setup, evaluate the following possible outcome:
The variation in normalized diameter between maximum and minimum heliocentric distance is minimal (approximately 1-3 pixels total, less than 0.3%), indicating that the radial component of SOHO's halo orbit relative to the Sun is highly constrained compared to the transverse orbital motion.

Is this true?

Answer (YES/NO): NO